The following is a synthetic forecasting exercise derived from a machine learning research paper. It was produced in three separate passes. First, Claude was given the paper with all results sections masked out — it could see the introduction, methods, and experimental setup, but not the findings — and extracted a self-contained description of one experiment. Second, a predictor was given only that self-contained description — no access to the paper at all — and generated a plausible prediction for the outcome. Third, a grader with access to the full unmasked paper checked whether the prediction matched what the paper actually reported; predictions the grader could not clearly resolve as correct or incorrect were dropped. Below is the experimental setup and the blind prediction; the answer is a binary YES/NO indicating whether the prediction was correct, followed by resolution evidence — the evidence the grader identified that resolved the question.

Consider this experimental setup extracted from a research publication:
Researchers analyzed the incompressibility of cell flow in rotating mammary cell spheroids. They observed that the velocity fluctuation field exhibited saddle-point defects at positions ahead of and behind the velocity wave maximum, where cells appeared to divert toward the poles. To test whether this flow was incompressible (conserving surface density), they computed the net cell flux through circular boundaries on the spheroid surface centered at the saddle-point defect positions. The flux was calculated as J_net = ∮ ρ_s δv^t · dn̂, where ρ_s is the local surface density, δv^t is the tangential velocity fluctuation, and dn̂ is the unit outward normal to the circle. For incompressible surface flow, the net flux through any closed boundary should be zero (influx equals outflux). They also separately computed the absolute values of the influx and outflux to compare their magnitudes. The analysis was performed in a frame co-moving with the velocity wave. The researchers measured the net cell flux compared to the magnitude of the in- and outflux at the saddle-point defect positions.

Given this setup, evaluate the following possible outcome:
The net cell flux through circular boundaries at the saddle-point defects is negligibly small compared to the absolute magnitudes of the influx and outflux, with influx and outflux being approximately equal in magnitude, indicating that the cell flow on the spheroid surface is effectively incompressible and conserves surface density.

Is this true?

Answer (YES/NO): YES